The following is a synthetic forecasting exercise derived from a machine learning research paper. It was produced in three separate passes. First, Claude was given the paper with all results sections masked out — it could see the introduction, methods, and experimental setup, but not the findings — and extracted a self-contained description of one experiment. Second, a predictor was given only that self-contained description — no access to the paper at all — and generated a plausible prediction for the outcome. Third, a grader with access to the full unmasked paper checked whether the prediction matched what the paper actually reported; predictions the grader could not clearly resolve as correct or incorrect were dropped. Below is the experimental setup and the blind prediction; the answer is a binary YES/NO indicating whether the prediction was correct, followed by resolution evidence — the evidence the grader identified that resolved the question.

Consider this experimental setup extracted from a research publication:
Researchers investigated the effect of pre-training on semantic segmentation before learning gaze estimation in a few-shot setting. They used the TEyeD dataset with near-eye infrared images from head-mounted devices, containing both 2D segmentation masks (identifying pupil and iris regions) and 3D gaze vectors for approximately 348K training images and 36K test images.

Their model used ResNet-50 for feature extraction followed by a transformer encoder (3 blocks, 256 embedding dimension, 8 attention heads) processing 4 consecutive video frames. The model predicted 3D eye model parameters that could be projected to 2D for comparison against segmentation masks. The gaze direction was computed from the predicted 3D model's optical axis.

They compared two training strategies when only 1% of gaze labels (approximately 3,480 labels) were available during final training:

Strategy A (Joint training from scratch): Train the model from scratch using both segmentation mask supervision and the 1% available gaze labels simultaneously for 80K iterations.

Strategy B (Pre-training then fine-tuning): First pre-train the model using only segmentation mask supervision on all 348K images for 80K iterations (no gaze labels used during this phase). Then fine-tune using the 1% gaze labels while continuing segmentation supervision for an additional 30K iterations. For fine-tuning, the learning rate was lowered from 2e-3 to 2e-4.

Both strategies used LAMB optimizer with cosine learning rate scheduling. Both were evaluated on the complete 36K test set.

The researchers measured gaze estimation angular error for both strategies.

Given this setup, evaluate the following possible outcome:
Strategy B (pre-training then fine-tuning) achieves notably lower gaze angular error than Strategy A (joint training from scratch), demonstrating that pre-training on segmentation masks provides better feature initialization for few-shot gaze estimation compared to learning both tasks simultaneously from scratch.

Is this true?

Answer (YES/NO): NO